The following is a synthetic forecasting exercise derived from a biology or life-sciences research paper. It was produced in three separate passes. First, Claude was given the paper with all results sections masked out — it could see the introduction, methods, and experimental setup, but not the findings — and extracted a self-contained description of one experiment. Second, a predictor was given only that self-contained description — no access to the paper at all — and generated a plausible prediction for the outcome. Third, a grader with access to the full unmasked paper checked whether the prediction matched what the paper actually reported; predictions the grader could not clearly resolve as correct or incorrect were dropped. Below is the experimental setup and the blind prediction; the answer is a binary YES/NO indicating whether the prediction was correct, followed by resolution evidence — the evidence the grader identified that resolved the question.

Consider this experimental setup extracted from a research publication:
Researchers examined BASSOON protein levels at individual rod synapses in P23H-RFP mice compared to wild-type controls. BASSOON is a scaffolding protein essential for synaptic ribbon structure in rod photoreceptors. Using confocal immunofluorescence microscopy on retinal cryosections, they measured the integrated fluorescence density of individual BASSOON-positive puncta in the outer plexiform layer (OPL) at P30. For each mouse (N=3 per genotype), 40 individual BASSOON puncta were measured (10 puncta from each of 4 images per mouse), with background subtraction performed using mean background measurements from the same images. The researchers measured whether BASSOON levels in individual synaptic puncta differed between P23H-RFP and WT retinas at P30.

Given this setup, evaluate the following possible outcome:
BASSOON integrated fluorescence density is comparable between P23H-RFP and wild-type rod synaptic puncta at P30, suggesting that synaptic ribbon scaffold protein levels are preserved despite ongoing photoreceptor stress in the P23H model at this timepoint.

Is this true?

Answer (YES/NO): YES